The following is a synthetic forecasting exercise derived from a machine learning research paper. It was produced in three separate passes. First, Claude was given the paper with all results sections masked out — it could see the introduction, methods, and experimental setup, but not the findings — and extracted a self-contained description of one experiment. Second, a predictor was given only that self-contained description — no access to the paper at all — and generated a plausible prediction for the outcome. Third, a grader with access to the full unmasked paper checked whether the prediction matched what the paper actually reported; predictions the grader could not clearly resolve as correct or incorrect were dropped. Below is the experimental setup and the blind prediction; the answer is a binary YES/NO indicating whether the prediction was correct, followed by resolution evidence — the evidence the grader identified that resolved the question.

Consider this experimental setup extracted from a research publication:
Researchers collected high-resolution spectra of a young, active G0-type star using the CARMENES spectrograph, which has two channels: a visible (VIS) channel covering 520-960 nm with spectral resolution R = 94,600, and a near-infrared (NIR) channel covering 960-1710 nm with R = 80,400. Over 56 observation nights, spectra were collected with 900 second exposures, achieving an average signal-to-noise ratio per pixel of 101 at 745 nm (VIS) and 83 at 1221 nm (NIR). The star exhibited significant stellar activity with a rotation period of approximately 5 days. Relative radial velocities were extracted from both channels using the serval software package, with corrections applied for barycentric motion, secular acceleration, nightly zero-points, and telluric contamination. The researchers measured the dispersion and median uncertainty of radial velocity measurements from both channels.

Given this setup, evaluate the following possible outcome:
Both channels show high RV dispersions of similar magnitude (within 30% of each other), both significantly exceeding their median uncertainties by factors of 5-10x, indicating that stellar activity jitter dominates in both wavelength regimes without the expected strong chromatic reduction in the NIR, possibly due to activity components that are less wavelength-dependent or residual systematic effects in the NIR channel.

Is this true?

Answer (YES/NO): NO